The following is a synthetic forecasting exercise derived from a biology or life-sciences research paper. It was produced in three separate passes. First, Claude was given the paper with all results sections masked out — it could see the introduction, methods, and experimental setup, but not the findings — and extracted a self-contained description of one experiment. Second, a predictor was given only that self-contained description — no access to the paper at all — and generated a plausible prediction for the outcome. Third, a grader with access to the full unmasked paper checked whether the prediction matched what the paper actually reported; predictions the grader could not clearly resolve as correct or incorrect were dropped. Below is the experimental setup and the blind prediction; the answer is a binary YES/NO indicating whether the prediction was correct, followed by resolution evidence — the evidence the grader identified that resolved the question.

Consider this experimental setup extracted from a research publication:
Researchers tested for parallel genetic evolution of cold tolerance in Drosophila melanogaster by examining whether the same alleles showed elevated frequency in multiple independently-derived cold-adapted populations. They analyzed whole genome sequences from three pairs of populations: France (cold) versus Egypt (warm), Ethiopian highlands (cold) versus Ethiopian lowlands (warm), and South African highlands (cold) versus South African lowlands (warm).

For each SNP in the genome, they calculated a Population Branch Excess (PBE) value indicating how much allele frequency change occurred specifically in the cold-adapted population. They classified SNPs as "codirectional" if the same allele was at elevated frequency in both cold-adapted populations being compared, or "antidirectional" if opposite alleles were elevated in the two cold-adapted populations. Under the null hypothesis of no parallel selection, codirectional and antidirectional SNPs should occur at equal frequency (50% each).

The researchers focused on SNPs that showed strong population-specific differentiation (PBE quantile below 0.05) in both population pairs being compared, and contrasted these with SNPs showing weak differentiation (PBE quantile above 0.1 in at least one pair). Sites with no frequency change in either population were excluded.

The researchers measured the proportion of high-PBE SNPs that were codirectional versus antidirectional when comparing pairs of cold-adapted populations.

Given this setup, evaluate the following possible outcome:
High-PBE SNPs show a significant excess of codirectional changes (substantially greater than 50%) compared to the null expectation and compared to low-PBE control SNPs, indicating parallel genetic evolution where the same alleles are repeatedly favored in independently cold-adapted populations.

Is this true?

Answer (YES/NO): YES